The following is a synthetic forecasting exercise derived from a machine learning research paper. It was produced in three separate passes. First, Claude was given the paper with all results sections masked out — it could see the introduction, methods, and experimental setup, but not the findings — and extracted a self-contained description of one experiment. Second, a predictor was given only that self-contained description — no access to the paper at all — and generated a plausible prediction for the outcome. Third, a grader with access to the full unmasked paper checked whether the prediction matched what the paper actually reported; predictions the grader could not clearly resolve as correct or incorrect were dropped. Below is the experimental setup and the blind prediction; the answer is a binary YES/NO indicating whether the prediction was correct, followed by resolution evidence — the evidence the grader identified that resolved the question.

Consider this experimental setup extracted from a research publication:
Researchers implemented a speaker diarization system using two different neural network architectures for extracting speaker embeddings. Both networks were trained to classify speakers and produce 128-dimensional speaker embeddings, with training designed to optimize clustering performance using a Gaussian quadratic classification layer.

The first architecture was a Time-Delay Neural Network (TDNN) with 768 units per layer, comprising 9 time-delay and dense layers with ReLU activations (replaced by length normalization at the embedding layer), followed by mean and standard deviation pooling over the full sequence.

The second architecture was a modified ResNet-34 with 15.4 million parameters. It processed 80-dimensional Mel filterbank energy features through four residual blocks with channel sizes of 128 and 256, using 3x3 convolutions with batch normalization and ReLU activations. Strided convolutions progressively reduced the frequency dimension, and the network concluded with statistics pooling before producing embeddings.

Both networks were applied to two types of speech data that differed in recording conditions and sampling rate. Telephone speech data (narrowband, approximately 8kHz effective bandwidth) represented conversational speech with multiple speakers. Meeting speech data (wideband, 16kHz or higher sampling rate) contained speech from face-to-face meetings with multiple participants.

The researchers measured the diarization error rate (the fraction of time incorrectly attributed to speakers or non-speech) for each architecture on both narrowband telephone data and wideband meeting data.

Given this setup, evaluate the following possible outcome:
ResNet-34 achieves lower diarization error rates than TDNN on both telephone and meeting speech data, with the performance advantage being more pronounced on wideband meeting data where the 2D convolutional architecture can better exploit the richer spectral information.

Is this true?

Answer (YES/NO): NO